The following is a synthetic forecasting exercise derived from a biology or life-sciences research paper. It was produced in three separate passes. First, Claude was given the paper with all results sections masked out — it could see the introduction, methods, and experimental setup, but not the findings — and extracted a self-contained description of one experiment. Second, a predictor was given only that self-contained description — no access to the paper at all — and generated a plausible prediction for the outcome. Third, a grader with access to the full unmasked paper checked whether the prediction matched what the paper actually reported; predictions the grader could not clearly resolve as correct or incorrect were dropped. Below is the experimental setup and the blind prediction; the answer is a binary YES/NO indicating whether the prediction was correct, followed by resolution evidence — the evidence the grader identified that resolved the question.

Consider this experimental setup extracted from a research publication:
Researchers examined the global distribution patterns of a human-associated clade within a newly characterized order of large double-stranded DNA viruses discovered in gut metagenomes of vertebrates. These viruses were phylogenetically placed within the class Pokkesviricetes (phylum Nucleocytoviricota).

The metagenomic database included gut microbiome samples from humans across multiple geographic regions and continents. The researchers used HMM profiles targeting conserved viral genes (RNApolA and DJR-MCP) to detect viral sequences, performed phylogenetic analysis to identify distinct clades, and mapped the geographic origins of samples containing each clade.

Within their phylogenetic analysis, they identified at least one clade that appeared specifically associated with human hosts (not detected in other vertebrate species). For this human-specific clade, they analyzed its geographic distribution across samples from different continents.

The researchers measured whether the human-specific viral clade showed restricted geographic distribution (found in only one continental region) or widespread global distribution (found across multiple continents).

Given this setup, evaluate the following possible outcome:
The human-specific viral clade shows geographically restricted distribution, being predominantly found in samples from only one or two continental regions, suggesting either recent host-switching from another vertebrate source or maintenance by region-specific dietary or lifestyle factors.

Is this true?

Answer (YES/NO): NO